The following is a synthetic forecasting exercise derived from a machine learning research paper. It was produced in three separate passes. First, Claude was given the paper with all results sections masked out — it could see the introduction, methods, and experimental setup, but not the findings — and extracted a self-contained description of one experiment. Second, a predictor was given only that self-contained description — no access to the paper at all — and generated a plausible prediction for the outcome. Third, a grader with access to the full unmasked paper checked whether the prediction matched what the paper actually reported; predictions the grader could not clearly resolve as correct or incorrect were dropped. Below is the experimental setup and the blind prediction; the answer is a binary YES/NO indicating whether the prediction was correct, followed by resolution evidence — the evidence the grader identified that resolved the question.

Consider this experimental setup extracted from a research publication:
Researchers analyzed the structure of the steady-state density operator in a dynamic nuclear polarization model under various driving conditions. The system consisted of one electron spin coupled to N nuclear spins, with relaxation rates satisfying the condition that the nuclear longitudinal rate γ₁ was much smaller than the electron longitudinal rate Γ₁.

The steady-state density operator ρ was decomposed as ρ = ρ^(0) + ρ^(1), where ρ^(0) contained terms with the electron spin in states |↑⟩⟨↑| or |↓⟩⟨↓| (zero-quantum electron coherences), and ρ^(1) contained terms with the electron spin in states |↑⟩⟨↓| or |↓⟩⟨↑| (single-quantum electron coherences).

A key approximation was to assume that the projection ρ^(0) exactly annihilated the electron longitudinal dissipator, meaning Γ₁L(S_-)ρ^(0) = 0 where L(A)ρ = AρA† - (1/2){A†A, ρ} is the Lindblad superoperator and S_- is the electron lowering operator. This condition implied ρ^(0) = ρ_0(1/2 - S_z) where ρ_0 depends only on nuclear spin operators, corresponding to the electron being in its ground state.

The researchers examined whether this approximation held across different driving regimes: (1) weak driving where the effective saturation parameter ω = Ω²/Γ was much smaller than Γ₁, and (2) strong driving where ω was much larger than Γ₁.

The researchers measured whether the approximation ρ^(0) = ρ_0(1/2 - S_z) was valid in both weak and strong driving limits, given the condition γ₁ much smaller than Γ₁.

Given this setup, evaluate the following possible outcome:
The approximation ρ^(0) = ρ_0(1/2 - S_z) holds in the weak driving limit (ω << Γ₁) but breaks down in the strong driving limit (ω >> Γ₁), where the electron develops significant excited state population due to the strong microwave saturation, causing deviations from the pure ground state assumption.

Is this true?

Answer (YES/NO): NO